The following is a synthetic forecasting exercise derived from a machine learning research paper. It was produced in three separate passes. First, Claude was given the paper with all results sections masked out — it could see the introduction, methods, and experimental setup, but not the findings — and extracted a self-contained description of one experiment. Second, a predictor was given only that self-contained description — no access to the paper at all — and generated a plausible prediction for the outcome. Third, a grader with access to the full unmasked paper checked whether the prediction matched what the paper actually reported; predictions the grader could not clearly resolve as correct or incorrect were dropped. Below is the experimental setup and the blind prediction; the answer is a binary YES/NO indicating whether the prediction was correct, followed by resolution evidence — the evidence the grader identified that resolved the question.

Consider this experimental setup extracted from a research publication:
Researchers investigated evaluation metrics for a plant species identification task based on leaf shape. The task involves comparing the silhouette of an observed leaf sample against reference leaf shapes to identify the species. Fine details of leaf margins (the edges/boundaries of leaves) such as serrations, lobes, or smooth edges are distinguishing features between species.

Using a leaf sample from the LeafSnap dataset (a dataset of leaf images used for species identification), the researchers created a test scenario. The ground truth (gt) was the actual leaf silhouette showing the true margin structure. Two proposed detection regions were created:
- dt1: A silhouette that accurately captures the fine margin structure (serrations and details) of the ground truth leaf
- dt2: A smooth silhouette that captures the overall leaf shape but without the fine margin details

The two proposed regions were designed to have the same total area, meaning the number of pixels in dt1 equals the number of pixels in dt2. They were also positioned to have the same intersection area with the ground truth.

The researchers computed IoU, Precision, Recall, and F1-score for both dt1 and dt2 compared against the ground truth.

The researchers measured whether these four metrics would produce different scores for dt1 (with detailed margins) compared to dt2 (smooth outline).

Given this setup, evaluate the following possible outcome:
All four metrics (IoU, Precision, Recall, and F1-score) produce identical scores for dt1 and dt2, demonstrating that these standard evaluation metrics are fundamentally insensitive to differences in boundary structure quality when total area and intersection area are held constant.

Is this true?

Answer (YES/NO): YES